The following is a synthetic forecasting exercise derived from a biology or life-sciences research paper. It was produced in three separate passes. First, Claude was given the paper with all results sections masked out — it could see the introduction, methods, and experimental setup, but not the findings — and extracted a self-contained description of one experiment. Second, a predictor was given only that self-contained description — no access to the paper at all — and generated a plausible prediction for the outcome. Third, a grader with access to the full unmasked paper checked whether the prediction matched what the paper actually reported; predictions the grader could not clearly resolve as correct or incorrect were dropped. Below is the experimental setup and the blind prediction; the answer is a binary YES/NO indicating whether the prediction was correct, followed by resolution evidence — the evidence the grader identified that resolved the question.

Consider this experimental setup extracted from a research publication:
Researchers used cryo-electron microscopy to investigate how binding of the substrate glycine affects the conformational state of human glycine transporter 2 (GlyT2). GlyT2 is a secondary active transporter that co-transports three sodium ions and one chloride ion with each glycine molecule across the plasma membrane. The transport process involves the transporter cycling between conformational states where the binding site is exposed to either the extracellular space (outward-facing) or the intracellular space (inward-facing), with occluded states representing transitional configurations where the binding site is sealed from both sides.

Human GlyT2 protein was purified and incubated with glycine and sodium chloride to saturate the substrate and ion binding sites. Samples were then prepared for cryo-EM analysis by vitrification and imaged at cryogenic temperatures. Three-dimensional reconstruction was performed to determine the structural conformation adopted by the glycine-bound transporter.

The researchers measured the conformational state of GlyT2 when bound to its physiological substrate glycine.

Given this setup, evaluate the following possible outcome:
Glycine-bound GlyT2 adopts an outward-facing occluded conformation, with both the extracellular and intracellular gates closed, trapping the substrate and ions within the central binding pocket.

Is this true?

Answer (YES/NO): NO